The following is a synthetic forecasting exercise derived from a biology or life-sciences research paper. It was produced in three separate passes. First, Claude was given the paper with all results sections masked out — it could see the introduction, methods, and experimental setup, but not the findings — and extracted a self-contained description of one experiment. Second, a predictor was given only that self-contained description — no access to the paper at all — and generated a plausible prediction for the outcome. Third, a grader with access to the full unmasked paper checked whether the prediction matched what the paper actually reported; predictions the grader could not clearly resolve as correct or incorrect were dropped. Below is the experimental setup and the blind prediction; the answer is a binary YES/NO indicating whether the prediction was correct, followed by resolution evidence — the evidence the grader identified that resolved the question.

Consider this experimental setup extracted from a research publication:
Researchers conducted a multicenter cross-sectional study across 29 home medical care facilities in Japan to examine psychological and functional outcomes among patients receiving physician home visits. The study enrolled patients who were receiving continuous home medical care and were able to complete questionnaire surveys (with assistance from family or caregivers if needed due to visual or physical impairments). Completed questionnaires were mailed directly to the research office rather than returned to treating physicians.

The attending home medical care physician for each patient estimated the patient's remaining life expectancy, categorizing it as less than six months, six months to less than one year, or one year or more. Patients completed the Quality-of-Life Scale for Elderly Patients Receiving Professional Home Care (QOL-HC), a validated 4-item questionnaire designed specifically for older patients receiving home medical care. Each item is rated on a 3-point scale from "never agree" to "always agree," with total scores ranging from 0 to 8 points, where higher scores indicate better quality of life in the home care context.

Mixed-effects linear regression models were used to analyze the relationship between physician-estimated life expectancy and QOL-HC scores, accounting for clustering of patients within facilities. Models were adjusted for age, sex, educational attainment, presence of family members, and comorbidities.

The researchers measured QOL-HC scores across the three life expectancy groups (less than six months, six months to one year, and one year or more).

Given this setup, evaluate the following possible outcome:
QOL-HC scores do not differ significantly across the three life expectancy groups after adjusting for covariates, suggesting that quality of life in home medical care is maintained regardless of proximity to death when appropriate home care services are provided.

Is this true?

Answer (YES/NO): NO